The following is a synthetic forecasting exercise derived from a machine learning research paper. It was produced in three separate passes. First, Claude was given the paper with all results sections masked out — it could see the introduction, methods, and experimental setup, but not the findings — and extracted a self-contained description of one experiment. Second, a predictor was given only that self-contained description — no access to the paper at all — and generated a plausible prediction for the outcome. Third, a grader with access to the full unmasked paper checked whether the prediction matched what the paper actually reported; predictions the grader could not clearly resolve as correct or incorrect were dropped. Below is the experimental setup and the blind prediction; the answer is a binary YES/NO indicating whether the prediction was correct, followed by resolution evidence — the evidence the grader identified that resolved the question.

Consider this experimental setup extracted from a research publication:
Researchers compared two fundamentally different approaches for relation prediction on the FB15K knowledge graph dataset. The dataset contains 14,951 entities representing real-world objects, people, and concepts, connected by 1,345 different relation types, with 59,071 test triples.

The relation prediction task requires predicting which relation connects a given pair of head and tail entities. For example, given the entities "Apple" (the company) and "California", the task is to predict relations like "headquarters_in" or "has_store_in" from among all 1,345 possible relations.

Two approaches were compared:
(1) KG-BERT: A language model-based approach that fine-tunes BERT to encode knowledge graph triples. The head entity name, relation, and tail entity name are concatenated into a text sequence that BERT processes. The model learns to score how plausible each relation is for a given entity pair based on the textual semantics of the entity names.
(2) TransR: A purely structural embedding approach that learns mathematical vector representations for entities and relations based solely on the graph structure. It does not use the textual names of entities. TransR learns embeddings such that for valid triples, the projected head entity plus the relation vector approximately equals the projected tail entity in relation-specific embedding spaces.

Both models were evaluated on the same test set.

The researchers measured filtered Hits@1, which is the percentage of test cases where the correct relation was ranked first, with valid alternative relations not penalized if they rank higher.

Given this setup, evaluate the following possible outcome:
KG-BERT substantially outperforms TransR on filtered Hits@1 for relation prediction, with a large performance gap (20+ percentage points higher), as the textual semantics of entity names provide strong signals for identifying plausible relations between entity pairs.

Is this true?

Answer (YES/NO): NO